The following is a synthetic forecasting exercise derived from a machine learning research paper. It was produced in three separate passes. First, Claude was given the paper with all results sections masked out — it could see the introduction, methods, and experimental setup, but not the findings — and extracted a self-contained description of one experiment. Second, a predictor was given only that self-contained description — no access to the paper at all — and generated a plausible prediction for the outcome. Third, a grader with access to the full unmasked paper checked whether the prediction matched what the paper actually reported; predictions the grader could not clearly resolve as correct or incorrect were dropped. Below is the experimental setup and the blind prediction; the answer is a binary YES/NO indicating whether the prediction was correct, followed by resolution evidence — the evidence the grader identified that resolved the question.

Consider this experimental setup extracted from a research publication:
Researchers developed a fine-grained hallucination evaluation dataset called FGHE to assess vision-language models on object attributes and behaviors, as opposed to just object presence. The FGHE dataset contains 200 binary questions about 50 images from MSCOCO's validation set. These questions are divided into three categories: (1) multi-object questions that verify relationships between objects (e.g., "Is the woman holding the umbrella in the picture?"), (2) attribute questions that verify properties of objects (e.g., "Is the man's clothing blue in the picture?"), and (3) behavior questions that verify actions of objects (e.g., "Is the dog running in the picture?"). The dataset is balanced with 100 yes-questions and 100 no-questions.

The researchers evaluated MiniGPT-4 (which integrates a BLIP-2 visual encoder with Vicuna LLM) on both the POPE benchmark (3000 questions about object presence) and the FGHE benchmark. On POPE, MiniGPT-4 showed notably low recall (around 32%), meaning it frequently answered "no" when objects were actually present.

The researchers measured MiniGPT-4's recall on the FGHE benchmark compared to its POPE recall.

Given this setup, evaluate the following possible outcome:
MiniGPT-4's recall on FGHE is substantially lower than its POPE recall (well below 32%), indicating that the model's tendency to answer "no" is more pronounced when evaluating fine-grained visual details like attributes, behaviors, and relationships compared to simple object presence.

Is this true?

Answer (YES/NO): NO